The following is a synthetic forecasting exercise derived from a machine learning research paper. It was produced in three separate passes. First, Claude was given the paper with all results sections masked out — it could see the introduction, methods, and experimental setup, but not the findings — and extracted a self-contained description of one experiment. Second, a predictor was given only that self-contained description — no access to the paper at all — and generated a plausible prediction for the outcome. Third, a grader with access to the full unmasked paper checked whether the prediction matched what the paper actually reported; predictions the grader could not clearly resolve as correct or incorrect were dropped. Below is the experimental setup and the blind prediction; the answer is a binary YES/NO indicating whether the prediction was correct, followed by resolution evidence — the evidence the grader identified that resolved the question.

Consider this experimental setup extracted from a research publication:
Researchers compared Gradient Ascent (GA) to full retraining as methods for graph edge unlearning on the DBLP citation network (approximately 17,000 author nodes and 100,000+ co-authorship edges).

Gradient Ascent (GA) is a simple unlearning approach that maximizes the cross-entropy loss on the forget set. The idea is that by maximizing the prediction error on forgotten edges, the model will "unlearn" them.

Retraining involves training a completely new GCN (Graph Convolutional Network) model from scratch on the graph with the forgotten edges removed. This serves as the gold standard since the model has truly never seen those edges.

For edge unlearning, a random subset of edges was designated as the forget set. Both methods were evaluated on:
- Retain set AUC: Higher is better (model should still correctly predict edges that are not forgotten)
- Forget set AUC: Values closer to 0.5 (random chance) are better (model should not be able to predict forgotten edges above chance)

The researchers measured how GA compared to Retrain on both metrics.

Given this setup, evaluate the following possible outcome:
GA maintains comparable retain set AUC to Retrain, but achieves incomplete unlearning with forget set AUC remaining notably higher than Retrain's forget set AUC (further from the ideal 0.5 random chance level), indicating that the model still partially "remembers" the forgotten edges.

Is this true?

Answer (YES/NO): NO